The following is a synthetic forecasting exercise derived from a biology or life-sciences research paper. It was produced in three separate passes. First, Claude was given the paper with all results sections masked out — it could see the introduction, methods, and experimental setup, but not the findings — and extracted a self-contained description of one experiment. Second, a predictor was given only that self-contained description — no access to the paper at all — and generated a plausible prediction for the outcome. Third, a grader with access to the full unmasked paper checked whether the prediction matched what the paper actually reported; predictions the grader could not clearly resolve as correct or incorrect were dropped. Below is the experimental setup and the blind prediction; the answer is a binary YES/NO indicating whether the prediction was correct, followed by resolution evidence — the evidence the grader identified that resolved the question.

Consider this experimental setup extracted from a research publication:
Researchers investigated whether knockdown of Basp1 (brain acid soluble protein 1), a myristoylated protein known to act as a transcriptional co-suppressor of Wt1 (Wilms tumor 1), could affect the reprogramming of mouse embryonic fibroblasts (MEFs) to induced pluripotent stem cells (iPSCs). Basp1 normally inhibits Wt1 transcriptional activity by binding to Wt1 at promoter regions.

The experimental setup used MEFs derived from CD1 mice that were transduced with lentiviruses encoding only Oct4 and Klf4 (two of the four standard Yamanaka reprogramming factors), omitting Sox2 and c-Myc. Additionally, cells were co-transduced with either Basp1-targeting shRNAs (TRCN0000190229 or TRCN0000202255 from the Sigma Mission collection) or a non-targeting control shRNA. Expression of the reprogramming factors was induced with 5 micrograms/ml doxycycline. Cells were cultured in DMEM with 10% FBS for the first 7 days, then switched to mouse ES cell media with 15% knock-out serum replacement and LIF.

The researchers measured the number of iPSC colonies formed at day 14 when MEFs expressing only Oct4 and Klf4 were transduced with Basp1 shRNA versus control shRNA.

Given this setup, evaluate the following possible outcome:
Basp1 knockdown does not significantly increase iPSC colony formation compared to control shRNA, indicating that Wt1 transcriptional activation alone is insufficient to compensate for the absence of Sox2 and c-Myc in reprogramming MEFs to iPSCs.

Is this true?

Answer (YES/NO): NO